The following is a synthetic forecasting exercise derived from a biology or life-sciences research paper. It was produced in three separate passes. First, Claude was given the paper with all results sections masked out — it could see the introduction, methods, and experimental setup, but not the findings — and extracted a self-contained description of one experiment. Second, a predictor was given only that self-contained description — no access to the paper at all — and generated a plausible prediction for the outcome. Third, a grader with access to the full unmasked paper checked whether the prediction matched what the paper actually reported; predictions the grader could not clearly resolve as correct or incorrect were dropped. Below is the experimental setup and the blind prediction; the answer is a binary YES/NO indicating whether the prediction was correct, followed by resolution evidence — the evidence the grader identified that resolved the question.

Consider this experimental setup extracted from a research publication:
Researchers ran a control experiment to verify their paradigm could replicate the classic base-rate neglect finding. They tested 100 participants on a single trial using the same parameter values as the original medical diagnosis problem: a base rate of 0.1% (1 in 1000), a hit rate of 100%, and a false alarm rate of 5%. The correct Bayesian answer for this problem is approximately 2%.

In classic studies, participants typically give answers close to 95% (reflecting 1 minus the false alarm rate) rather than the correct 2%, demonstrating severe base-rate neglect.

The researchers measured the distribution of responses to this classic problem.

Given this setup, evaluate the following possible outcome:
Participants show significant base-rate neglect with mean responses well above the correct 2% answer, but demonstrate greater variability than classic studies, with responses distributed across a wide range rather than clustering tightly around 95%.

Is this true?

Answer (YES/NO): NO